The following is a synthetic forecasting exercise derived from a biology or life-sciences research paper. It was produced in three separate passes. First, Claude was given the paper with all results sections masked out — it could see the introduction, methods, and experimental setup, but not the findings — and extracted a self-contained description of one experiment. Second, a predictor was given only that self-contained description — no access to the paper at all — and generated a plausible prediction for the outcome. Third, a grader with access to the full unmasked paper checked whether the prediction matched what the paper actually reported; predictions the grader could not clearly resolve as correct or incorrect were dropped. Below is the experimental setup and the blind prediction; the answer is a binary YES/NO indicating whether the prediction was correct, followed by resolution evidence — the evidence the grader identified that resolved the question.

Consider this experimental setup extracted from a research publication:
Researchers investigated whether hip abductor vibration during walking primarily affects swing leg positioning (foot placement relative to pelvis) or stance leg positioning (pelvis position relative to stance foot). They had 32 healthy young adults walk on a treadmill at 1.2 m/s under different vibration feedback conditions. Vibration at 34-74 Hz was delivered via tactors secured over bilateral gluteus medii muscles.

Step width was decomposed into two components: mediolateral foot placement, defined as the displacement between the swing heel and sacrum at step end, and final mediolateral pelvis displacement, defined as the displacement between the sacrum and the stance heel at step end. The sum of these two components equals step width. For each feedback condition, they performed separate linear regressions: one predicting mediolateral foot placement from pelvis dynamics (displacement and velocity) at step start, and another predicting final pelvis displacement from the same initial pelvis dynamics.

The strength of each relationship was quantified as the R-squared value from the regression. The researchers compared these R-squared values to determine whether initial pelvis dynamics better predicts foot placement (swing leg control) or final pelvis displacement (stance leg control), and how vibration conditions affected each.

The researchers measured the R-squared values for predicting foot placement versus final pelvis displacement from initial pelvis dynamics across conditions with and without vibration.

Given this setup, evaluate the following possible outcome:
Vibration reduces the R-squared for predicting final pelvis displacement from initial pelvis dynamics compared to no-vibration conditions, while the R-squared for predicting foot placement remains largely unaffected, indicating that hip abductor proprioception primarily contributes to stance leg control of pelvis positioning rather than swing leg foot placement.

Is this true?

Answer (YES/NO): NO